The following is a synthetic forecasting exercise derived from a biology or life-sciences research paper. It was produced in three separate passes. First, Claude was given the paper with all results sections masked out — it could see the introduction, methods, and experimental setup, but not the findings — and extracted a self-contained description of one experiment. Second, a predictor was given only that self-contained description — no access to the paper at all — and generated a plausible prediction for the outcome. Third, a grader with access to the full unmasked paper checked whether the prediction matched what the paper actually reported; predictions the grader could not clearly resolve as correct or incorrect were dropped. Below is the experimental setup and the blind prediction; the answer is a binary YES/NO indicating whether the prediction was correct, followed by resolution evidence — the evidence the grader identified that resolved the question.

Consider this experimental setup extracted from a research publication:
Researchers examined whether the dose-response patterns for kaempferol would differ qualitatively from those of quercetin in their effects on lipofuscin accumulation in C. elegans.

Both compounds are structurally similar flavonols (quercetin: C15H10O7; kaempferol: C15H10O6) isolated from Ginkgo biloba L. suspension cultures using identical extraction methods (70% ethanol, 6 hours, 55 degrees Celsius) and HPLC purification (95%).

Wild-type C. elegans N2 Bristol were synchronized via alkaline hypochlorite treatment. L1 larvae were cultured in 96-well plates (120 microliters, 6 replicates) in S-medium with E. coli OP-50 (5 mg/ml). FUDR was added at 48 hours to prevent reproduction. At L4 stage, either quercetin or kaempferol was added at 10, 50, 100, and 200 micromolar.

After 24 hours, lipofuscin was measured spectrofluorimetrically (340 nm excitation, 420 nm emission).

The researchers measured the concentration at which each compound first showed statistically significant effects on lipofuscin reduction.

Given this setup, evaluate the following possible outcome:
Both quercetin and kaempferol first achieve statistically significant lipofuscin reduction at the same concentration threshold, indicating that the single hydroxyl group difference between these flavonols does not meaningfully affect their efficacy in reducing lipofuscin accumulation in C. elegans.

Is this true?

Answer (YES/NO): NO